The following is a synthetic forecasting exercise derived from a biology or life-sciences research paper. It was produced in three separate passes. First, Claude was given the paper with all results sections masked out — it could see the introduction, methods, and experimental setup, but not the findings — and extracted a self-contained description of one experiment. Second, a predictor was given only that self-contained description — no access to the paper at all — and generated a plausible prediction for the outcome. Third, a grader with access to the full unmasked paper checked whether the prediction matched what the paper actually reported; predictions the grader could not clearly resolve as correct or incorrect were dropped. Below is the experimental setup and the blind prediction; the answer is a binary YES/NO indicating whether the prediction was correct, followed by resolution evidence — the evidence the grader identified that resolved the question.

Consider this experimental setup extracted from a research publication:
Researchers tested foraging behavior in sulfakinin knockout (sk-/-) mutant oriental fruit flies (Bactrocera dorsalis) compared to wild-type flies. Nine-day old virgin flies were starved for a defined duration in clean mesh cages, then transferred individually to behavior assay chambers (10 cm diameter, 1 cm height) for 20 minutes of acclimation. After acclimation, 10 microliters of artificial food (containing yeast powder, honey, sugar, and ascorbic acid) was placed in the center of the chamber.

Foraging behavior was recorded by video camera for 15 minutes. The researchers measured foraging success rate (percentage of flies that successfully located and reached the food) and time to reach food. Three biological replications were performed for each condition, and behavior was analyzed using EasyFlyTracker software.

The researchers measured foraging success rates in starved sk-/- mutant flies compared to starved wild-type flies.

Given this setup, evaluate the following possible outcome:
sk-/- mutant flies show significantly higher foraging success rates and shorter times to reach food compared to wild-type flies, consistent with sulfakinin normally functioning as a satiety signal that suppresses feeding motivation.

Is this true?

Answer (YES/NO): NO